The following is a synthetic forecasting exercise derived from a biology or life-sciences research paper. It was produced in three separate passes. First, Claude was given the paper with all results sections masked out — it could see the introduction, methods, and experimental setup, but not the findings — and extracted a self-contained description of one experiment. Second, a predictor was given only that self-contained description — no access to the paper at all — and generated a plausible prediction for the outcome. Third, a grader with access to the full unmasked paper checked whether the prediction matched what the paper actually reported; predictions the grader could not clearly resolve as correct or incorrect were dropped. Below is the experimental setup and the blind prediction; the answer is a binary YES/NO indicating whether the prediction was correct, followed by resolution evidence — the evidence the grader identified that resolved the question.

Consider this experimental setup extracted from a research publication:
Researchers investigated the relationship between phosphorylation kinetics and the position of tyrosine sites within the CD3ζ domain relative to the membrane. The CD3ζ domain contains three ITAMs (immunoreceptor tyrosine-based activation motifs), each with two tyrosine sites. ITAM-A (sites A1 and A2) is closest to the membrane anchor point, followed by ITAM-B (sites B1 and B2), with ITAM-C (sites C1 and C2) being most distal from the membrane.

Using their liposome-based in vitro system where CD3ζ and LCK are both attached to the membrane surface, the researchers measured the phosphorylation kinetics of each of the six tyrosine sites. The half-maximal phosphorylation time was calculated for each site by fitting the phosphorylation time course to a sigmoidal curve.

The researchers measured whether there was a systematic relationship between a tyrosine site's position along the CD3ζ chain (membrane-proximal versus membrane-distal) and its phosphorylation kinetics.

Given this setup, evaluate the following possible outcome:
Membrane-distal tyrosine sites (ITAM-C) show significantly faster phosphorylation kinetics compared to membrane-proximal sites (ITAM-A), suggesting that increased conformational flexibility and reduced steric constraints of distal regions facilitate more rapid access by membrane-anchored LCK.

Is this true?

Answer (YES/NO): NO